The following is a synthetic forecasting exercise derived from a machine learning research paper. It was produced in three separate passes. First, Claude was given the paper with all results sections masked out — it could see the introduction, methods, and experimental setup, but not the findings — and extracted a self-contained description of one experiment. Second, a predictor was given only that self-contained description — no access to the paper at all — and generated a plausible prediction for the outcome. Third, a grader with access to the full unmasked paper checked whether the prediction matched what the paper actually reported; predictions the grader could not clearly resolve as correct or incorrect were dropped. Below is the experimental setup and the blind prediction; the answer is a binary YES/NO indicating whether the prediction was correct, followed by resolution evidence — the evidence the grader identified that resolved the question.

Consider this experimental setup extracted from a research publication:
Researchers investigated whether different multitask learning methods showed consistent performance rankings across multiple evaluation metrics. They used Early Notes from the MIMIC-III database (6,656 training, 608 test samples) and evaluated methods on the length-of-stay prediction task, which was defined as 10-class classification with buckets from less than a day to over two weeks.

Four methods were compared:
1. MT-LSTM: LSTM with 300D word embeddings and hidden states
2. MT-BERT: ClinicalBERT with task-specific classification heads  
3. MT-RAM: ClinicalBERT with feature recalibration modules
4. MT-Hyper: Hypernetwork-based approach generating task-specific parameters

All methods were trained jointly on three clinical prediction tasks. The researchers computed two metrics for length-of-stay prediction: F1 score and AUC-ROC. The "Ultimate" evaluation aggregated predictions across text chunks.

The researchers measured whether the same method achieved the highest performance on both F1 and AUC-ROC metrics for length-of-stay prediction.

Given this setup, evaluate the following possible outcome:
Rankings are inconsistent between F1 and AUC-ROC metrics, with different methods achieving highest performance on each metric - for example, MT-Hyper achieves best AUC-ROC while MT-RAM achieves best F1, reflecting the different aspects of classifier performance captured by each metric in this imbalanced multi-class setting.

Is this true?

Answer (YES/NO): NO